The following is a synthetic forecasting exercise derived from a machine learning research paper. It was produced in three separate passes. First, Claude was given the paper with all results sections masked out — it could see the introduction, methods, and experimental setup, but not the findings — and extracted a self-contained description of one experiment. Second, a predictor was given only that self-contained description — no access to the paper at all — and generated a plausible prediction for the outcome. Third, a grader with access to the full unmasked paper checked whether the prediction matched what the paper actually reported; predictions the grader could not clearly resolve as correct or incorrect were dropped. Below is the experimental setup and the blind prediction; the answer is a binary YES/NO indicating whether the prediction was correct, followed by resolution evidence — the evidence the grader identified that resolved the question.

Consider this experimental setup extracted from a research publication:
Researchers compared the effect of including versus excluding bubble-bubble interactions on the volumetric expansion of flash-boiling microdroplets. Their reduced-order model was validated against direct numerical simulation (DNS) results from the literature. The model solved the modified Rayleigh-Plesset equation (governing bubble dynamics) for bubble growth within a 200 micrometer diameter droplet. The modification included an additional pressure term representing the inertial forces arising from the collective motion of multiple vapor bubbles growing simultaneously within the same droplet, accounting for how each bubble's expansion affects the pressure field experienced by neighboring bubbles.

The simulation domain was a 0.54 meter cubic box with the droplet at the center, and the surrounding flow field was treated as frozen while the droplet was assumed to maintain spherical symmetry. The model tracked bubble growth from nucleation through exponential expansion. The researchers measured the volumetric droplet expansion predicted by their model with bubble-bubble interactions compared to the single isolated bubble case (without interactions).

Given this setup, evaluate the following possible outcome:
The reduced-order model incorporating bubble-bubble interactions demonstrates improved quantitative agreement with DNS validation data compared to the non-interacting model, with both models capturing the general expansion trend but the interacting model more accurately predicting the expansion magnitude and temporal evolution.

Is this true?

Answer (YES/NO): YES